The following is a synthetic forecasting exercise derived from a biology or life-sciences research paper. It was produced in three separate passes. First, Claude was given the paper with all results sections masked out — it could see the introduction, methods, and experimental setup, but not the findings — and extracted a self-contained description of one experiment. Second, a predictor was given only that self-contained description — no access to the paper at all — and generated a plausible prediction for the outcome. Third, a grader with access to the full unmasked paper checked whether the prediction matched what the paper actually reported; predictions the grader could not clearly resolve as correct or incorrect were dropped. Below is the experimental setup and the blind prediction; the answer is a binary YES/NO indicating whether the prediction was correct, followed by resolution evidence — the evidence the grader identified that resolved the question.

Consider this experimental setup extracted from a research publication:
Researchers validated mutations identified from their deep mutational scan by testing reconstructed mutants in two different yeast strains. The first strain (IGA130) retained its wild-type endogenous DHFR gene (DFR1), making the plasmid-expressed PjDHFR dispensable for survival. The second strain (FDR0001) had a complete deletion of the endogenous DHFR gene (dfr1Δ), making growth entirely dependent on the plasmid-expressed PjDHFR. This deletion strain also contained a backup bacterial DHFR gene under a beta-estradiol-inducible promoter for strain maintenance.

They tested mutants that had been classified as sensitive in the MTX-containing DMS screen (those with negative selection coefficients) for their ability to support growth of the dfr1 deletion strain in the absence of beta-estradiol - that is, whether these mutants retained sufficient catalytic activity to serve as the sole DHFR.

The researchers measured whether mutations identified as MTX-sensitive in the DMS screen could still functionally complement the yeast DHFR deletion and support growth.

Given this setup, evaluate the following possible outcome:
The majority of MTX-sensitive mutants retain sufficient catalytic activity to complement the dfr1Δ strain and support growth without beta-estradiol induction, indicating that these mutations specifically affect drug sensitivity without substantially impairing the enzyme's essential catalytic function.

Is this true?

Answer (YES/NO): NO